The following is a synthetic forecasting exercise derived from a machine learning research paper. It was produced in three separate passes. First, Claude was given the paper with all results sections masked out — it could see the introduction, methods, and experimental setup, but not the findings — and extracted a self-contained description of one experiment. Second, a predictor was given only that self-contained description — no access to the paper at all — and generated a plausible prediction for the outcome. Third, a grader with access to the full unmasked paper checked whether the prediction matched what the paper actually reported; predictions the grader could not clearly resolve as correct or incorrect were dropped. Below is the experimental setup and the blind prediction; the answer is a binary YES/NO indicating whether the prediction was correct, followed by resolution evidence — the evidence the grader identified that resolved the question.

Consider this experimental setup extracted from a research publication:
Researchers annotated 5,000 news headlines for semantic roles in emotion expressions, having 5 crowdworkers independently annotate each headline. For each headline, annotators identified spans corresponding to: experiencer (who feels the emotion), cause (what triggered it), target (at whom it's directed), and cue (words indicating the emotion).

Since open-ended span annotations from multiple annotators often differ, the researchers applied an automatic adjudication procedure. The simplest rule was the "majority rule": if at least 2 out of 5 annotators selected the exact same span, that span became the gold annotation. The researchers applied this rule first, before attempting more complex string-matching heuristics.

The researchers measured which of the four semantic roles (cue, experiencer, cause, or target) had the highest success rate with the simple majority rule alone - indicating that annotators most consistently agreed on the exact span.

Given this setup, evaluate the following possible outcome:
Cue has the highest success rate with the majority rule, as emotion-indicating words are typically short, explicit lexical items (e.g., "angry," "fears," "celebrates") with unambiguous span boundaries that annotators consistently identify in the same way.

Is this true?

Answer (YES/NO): NO